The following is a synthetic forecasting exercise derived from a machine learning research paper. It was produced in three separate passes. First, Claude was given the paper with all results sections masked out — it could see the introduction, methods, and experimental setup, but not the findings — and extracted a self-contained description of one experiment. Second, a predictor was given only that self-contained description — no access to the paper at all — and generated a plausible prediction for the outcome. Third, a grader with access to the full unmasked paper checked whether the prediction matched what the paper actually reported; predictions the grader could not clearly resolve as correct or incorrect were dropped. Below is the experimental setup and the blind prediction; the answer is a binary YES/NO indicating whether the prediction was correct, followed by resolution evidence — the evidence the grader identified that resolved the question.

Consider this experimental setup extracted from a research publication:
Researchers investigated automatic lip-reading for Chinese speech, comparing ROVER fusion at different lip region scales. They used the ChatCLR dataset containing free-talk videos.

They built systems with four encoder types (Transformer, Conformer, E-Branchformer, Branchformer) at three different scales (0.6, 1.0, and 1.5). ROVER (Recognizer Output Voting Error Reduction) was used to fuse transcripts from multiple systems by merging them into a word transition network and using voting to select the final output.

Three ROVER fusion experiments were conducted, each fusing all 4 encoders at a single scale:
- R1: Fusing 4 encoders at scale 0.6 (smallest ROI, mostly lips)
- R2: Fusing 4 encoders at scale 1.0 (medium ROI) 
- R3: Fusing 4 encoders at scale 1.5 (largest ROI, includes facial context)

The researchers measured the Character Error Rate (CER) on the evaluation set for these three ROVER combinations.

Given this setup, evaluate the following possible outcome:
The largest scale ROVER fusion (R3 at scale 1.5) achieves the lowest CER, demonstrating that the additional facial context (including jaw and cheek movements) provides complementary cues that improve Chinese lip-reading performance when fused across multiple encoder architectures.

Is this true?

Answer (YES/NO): YES